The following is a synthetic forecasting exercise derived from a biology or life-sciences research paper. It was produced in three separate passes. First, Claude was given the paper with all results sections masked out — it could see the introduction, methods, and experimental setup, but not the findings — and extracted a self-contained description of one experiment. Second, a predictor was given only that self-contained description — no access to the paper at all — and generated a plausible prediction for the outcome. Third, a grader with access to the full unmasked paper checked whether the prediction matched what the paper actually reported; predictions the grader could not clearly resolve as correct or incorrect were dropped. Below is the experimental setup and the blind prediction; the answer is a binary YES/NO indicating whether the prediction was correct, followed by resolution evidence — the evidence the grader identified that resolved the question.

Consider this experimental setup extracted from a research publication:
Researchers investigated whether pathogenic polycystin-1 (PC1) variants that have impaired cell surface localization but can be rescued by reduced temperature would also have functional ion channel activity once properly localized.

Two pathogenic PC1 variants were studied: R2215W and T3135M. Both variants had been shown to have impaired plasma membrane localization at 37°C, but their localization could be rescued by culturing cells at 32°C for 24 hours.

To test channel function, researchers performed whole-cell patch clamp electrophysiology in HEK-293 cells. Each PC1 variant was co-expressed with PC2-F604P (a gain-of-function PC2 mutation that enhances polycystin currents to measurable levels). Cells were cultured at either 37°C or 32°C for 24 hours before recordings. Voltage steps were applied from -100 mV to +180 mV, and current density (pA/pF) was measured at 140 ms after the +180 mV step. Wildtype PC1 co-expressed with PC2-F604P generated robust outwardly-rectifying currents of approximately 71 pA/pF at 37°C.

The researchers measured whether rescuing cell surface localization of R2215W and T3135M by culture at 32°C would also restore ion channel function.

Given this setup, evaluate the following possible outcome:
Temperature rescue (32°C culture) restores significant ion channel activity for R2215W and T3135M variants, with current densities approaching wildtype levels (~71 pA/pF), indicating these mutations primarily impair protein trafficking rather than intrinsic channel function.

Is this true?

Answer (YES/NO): NO